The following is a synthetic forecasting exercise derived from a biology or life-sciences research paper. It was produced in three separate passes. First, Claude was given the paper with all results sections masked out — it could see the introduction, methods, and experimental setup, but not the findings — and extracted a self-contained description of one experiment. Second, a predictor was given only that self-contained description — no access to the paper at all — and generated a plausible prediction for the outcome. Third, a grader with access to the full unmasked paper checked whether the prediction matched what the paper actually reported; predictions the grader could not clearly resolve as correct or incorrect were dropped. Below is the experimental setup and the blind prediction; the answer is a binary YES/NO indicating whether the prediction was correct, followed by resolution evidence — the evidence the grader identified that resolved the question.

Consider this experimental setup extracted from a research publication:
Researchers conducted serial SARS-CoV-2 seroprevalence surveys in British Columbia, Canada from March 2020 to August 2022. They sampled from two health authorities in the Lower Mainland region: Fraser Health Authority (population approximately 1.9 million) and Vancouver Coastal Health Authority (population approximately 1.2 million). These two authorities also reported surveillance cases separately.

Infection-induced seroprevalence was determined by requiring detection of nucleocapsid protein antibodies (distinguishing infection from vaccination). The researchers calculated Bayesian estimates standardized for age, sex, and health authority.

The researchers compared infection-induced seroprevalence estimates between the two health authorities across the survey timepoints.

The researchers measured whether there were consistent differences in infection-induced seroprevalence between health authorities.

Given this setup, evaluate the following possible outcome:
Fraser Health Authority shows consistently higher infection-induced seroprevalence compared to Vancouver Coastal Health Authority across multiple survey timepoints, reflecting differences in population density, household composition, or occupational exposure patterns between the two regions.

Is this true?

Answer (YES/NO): YES